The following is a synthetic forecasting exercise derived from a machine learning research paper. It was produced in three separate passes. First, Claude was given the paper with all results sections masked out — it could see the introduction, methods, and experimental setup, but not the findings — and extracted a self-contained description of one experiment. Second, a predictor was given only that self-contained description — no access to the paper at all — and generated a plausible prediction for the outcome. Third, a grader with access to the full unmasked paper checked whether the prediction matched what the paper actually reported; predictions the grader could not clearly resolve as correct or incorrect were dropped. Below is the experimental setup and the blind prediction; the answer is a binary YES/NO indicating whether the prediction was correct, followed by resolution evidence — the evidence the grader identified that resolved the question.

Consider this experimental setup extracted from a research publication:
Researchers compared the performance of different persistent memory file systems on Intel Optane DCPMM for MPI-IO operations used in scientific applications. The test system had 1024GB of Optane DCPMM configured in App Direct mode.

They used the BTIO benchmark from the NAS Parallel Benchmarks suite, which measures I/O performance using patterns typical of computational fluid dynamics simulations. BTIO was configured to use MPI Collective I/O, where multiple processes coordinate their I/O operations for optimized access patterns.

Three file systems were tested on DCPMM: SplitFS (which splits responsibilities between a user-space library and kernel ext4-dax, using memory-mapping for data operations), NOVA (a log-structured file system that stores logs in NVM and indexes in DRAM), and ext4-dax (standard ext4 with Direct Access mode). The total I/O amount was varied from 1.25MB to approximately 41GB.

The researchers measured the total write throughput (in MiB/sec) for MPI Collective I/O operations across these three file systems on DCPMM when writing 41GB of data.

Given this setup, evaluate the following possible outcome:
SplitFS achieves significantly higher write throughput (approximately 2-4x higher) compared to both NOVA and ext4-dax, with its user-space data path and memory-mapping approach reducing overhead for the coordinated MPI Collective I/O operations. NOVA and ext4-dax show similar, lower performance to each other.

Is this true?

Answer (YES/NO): NO